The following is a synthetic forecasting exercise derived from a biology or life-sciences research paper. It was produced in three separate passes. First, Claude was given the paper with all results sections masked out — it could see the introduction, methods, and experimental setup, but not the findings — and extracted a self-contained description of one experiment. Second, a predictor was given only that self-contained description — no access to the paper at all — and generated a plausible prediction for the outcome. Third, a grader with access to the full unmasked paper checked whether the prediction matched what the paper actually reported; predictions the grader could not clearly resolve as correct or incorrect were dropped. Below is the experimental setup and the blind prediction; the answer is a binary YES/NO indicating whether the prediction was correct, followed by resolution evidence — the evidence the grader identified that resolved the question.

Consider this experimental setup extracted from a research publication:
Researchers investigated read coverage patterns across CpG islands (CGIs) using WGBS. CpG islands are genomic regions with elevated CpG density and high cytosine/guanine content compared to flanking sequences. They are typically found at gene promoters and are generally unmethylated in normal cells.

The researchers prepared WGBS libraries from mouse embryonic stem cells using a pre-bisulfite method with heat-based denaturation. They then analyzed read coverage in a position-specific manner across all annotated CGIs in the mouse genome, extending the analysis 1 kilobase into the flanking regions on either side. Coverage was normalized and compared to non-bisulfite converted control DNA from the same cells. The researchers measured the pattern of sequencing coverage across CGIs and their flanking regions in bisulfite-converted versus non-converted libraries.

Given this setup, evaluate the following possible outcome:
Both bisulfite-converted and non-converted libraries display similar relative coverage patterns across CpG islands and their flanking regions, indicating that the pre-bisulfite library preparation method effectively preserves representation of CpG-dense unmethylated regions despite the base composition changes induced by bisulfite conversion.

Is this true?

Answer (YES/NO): NO